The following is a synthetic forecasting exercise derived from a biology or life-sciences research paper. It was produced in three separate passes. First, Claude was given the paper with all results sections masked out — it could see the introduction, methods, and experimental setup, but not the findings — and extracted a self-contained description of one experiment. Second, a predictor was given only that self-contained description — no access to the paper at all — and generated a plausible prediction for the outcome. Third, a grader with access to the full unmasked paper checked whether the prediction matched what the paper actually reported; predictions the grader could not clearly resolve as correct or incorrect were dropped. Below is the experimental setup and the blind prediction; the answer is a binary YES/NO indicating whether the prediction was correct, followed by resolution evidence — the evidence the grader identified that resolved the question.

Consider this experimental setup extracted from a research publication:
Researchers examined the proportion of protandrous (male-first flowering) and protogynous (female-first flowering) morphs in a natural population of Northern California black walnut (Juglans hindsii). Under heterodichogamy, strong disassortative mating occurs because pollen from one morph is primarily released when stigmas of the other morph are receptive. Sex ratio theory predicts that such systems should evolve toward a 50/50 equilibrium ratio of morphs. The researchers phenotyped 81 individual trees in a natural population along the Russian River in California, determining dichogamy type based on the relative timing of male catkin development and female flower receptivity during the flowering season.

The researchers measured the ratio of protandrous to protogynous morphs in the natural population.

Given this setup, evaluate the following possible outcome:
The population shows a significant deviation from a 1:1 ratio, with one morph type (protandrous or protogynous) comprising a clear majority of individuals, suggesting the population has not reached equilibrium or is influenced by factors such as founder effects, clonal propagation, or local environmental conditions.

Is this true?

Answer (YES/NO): NO